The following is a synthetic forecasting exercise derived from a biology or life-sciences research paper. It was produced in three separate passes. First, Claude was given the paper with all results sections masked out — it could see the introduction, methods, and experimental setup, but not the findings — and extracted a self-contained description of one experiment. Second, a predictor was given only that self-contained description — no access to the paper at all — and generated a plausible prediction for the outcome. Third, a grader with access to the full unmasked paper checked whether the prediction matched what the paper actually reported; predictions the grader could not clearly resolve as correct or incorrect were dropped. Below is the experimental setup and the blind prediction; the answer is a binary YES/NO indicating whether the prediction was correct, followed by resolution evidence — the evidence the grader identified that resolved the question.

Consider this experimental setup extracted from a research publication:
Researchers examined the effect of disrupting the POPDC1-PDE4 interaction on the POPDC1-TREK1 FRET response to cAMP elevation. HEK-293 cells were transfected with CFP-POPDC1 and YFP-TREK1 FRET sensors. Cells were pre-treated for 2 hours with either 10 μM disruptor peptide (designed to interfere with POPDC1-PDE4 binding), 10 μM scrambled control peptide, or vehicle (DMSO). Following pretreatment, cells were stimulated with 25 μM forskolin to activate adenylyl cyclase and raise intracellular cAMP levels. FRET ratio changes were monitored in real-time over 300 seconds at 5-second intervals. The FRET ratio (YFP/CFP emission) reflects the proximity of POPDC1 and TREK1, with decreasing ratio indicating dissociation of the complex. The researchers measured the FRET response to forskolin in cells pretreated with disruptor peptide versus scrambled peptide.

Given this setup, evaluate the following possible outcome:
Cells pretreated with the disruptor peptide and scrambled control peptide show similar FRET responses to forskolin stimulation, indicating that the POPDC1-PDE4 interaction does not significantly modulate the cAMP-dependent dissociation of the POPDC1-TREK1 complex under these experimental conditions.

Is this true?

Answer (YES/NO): NO